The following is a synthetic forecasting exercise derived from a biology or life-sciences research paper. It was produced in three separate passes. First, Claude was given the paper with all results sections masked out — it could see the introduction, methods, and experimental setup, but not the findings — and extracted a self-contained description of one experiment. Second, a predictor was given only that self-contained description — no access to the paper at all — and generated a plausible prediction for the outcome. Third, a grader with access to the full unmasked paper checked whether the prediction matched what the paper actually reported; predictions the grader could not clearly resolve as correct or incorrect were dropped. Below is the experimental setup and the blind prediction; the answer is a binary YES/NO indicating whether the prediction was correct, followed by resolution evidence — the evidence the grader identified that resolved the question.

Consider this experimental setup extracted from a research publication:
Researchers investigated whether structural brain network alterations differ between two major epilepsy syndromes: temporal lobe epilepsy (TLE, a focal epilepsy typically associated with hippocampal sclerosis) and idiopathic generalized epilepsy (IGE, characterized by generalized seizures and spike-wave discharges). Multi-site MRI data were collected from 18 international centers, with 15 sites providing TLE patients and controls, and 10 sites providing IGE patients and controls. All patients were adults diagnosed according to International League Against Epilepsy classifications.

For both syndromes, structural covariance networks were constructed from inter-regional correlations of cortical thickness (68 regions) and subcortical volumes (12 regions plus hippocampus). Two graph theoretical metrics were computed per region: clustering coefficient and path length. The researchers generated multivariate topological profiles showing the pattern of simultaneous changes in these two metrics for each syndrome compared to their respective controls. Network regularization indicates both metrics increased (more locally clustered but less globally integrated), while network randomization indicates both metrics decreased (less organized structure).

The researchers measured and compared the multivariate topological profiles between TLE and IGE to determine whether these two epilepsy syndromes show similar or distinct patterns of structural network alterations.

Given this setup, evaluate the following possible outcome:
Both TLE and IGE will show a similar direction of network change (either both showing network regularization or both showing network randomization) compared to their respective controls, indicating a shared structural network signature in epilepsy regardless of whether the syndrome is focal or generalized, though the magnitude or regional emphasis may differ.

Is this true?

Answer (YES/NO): NO